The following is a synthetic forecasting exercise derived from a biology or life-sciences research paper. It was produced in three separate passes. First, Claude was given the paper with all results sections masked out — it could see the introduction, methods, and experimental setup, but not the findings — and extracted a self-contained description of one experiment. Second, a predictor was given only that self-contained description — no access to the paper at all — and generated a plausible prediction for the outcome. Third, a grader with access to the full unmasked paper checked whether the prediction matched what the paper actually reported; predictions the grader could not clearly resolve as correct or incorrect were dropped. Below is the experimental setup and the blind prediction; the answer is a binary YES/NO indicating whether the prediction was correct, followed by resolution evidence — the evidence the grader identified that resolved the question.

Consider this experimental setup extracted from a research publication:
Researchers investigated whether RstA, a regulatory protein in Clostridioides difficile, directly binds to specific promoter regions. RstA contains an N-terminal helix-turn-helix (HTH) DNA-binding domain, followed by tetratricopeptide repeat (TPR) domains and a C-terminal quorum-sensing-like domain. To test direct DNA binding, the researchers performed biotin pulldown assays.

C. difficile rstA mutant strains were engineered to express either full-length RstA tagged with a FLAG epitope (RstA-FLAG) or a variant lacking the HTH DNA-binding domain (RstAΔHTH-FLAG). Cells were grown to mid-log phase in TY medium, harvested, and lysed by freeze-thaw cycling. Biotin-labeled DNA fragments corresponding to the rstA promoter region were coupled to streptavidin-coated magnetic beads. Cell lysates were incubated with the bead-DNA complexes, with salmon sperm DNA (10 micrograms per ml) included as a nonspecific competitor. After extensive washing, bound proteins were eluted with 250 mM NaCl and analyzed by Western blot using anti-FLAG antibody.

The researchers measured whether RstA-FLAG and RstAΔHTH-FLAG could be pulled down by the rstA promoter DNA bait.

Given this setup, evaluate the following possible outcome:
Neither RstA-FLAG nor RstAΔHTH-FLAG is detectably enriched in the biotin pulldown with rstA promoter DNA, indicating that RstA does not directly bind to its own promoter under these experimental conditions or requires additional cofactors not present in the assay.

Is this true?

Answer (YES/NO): NO